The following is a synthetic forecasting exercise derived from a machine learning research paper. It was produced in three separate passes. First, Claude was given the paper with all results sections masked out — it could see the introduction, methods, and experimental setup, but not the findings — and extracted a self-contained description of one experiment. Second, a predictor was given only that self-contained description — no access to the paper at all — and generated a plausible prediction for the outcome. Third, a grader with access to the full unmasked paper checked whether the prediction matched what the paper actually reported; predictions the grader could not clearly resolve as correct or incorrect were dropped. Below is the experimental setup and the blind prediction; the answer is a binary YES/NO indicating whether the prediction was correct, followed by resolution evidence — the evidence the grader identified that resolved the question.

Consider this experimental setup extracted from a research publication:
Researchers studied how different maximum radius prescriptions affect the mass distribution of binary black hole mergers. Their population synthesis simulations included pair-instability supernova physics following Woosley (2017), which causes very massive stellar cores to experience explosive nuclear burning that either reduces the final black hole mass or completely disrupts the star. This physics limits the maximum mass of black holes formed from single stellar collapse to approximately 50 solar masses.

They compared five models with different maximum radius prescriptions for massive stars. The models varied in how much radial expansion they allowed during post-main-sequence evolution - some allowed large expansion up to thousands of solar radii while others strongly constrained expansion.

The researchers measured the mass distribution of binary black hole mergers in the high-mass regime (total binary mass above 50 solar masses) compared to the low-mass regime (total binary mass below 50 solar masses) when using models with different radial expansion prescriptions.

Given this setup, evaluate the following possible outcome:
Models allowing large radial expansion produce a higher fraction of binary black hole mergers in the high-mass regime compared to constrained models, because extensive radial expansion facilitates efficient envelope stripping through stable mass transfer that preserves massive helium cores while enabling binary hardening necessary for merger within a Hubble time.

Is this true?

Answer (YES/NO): NO